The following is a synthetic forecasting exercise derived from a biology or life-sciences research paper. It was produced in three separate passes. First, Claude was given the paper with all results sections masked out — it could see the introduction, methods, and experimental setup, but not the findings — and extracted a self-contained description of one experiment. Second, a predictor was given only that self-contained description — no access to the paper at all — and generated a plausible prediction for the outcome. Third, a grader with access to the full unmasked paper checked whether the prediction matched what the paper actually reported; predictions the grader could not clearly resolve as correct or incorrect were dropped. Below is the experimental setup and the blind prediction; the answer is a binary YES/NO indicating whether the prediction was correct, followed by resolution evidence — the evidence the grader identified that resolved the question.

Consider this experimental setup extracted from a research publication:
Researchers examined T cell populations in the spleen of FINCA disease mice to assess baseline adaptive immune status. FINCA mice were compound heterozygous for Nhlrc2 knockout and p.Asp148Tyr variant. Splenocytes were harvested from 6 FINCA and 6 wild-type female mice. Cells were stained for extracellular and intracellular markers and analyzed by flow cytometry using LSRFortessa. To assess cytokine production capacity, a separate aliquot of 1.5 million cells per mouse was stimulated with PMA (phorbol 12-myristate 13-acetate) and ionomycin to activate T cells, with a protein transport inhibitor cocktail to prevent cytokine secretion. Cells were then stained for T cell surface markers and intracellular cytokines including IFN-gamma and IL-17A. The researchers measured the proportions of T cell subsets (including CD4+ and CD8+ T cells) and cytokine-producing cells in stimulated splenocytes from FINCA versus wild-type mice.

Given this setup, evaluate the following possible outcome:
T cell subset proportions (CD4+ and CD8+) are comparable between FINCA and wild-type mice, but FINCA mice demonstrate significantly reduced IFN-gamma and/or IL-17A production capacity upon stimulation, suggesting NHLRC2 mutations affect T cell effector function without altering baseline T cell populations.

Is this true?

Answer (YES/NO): NO